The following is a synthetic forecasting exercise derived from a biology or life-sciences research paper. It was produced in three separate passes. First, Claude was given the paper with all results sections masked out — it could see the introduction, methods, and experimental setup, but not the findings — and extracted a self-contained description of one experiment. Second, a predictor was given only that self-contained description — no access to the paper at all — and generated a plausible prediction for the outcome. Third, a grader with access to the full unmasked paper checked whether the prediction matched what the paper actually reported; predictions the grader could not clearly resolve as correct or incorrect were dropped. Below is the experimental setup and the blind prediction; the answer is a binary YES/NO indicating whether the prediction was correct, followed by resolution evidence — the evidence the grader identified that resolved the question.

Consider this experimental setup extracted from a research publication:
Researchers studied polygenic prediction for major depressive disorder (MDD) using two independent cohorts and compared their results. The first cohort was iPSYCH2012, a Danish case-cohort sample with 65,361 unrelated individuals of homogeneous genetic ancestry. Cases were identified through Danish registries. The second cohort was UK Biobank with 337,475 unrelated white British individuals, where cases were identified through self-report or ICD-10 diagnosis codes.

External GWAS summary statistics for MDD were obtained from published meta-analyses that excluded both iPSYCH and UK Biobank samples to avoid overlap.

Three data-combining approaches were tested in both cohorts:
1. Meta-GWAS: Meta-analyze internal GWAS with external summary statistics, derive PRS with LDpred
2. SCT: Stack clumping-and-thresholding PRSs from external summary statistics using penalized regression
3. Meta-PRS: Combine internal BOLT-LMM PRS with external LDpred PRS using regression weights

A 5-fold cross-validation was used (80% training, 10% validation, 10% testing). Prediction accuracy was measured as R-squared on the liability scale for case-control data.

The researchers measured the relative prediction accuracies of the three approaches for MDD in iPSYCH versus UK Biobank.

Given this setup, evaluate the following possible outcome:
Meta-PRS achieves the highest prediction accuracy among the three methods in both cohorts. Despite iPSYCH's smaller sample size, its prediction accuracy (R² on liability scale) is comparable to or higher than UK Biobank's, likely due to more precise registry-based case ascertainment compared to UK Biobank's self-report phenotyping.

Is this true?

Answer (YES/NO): NO